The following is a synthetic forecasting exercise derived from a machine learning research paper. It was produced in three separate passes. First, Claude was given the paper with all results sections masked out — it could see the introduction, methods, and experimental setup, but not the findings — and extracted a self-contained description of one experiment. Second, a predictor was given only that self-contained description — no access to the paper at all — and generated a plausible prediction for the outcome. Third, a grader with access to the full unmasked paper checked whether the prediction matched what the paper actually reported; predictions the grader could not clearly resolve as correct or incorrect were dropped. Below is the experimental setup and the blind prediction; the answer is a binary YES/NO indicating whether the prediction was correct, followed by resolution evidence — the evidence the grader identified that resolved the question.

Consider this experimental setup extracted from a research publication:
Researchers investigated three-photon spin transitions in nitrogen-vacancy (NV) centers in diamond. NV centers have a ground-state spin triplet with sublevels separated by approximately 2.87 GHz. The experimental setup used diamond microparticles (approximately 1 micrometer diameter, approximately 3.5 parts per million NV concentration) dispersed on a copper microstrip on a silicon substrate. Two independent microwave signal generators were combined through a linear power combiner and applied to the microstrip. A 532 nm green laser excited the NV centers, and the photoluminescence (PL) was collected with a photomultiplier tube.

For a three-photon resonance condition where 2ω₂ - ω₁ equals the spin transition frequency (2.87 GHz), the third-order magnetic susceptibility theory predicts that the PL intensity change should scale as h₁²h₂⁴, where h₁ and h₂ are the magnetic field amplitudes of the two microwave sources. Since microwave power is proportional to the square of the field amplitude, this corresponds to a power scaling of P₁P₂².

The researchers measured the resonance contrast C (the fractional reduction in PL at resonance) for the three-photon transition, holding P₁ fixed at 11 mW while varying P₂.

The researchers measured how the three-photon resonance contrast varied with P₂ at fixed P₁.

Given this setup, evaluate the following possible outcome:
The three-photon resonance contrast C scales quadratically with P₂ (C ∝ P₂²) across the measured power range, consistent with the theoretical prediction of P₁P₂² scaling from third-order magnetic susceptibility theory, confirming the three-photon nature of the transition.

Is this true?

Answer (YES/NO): YES